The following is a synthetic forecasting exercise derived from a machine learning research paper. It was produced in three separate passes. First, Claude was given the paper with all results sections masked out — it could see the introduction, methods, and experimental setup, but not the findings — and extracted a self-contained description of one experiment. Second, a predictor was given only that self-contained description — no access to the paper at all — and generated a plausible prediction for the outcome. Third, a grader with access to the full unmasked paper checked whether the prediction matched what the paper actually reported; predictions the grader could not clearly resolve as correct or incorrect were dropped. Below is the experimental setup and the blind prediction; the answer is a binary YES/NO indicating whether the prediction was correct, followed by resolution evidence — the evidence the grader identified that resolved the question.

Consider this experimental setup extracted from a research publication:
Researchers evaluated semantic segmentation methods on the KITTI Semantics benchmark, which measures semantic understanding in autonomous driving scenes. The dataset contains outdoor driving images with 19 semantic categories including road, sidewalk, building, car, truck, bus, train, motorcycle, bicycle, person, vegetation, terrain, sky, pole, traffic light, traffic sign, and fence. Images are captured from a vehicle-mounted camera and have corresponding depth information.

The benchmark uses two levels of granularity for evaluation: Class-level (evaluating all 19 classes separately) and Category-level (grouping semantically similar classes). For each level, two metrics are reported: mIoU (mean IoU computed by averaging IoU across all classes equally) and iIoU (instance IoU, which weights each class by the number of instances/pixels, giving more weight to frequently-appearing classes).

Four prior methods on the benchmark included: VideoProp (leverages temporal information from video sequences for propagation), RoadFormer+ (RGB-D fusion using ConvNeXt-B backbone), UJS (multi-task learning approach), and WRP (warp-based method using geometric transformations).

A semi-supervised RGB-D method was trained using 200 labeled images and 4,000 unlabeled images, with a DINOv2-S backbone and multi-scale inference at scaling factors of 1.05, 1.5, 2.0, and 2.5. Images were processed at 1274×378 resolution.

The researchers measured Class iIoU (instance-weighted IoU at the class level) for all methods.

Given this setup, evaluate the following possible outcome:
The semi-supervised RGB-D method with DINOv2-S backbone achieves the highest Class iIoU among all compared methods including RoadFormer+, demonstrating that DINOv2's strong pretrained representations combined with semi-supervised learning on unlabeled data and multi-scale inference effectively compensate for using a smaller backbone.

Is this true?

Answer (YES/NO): NO